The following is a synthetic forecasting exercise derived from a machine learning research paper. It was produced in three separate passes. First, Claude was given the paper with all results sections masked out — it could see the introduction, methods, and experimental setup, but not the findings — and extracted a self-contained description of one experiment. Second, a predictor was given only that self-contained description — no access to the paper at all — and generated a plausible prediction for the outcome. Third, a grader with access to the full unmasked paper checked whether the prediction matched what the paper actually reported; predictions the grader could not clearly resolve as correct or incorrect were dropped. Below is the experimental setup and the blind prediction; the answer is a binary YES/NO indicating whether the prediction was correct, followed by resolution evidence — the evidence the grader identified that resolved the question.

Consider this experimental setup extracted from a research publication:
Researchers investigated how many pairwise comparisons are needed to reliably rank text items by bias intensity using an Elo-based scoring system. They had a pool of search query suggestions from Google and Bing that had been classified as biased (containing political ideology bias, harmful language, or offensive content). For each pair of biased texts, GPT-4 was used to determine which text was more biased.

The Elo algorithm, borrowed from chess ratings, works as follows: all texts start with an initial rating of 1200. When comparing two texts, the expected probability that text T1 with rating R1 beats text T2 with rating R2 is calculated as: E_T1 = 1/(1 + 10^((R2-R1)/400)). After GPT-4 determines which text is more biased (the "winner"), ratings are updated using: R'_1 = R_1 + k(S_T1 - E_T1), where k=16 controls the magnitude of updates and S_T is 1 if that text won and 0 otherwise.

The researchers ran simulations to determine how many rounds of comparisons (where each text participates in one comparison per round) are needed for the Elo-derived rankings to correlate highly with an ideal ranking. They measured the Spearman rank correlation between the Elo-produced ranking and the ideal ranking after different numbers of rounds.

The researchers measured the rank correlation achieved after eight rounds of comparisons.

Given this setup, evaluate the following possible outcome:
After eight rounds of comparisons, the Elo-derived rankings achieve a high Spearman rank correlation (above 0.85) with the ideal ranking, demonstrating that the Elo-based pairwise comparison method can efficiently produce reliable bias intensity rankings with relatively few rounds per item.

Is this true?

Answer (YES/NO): NO